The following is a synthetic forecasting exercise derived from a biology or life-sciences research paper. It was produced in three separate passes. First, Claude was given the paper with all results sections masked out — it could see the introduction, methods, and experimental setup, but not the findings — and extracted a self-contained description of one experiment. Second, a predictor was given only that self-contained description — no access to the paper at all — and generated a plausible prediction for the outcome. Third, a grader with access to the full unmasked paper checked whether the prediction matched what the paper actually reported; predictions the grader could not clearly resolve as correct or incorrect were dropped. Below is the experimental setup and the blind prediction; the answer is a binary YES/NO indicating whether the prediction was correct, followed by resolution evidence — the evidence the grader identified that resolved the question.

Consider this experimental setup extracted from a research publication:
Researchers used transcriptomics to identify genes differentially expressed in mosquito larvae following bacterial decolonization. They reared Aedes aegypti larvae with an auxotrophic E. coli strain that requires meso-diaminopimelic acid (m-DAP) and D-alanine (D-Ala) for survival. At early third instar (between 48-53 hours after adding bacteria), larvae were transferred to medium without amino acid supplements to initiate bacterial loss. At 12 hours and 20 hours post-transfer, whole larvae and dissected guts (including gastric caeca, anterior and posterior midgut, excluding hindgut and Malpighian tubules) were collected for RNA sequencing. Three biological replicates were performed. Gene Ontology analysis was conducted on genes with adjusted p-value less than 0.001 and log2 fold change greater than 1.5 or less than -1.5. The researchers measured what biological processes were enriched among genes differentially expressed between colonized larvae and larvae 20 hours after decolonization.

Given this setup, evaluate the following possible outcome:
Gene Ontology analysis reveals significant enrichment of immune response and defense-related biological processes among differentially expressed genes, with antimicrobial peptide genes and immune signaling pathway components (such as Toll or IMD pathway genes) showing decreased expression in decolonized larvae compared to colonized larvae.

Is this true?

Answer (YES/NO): NO